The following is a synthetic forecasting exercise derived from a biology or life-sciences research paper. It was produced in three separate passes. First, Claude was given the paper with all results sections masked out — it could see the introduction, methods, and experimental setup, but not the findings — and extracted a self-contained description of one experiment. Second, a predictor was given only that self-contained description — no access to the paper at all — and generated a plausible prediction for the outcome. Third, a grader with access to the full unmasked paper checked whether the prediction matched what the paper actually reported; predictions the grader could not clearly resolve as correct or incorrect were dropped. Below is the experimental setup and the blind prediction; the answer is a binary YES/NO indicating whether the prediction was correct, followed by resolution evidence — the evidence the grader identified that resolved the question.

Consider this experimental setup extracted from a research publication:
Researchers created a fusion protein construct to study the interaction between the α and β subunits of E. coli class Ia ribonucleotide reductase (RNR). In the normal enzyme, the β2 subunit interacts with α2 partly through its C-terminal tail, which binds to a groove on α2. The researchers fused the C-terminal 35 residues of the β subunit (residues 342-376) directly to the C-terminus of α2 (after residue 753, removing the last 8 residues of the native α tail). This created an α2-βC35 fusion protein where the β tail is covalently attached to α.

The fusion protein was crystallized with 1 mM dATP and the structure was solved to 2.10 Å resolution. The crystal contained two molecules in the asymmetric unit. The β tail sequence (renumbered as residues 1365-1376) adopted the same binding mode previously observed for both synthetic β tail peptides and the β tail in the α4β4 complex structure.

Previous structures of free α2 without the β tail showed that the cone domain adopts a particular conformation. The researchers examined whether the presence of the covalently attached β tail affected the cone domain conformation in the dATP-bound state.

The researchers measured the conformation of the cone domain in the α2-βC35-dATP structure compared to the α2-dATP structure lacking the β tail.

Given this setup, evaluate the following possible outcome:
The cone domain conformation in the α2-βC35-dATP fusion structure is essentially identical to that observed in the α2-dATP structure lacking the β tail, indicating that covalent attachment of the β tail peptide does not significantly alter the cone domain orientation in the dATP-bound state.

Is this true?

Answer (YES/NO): NO